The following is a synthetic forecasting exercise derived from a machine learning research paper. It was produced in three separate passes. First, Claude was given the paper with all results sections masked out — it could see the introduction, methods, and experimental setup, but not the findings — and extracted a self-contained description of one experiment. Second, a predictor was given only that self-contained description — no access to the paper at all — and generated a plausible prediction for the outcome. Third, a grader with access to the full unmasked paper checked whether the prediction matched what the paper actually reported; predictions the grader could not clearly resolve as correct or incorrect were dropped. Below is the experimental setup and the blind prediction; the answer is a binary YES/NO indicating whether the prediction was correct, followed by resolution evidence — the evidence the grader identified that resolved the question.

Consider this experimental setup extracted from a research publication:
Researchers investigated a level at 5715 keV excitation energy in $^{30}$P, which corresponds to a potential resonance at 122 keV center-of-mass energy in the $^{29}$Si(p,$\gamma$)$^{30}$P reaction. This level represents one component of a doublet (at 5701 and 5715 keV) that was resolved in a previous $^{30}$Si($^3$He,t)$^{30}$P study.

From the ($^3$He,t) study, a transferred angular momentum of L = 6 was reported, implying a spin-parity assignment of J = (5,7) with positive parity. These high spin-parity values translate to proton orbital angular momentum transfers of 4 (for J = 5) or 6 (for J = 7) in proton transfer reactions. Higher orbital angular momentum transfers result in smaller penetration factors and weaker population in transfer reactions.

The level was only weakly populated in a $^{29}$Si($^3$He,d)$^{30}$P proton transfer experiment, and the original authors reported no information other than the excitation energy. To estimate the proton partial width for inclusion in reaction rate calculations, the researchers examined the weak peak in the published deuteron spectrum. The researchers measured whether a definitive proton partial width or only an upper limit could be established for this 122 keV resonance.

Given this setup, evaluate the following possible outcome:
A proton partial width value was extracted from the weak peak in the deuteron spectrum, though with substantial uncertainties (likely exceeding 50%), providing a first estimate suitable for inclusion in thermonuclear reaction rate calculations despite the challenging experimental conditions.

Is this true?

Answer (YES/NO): NO